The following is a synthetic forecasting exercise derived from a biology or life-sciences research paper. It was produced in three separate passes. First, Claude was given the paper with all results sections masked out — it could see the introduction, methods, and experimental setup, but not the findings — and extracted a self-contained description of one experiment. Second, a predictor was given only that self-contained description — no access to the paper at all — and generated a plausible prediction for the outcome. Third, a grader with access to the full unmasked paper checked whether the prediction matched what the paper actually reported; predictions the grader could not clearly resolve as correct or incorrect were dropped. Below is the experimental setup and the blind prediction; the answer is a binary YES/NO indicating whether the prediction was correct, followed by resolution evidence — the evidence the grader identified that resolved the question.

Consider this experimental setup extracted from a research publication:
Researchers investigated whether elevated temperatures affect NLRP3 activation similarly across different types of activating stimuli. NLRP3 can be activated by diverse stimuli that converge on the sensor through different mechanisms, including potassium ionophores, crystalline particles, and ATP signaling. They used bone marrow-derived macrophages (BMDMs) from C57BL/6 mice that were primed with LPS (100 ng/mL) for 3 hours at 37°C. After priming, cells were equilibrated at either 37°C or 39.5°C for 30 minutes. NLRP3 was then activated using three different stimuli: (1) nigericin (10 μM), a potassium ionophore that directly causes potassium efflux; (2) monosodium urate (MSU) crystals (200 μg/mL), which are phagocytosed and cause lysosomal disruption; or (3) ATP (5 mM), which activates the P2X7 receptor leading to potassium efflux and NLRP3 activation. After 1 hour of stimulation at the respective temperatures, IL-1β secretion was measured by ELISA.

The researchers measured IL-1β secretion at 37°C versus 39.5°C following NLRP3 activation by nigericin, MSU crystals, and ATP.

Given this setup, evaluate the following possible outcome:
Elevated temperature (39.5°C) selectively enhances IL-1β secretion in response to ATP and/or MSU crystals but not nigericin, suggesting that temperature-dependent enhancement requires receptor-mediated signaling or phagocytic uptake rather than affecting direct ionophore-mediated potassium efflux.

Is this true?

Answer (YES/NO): NO